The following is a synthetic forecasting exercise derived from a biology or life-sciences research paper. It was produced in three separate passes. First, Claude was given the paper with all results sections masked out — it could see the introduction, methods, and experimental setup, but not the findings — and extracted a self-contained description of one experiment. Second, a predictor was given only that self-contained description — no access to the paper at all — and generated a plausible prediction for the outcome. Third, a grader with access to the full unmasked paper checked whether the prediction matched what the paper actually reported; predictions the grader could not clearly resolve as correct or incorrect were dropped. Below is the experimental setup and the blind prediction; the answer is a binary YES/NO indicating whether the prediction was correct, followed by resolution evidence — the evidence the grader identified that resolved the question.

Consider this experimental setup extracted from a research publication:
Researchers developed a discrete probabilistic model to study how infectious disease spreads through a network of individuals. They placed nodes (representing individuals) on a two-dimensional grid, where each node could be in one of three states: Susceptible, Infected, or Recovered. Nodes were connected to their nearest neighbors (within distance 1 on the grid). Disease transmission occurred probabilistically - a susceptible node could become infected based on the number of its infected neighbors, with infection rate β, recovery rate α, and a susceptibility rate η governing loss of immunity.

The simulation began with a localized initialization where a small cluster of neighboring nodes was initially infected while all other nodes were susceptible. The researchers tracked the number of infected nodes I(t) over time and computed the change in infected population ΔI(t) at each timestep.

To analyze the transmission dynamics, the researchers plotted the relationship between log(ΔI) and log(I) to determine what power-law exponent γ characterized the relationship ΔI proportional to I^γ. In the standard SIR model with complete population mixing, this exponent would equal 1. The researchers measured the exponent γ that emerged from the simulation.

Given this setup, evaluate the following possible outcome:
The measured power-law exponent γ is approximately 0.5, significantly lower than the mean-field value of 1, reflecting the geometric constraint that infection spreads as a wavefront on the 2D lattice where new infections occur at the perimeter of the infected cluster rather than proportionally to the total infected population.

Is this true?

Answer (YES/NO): NO